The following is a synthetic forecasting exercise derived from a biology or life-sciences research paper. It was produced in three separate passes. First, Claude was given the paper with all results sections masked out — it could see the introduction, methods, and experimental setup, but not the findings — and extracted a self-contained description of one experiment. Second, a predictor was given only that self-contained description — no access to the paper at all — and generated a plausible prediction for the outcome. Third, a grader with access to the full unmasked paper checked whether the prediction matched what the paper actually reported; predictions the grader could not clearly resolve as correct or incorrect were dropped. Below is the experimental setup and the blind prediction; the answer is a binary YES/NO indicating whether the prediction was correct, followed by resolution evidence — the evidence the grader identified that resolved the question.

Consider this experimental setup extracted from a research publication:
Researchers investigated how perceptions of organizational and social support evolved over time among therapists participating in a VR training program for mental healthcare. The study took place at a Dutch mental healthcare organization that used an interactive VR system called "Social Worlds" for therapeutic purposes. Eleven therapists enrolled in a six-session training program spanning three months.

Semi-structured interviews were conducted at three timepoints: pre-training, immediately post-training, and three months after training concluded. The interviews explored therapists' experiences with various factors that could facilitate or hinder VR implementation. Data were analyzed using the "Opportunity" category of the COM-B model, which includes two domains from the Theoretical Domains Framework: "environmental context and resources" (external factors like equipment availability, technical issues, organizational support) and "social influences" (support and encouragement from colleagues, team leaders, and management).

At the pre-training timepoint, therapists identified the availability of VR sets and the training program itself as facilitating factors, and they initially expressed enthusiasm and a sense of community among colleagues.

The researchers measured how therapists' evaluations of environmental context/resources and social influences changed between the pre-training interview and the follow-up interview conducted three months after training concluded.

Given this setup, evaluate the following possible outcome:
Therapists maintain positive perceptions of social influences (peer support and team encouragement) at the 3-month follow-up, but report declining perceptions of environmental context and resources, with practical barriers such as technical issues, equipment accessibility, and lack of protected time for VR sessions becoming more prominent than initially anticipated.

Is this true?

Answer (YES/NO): NO